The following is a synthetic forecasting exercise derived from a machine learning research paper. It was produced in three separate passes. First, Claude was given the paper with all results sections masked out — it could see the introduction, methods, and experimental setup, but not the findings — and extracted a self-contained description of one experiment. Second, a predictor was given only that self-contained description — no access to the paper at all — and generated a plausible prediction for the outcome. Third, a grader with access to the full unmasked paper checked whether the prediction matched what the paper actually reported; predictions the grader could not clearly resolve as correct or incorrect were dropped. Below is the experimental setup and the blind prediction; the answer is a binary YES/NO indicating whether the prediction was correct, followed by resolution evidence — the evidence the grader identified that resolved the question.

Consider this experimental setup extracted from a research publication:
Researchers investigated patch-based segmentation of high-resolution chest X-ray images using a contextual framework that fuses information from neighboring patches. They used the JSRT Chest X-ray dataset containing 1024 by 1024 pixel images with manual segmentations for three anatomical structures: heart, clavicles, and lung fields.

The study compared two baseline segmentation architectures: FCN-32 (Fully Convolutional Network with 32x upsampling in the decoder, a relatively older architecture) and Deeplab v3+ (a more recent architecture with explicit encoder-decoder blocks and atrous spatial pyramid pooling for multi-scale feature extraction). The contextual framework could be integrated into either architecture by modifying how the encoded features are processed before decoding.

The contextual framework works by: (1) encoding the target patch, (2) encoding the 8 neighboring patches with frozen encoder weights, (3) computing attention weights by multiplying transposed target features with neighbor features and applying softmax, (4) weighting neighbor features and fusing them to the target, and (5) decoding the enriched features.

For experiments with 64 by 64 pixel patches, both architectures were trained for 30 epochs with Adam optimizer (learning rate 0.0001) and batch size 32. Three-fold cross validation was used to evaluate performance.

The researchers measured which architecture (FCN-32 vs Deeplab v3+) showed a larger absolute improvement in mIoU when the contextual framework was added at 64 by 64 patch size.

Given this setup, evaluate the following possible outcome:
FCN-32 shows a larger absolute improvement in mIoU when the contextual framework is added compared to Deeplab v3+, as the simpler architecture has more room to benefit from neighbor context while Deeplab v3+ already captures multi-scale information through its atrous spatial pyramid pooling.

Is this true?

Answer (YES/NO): YES